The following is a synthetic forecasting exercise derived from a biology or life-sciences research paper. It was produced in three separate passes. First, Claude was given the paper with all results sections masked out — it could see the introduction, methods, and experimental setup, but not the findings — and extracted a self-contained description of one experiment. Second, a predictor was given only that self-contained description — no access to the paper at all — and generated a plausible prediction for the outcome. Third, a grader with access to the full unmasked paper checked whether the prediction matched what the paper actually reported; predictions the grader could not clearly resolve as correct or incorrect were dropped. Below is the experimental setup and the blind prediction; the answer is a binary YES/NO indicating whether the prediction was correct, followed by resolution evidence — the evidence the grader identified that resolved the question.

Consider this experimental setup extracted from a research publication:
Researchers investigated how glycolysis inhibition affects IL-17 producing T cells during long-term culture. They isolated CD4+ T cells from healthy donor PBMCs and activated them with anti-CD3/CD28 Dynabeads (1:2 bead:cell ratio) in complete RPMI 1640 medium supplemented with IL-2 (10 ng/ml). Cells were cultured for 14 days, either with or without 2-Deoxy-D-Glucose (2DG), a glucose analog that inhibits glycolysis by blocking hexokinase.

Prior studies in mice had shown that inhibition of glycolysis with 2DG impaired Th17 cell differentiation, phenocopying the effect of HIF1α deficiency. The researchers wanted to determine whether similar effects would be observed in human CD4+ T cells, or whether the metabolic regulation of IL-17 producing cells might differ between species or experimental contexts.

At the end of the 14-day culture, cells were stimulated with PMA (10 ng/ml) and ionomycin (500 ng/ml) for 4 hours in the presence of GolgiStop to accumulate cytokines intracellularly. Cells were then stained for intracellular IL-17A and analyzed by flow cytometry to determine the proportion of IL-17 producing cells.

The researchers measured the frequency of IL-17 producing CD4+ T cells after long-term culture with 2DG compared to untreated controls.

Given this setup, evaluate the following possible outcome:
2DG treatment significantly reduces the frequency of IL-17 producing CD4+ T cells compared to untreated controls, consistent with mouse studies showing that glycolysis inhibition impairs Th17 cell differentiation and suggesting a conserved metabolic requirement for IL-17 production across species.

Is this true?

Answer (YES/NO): NO